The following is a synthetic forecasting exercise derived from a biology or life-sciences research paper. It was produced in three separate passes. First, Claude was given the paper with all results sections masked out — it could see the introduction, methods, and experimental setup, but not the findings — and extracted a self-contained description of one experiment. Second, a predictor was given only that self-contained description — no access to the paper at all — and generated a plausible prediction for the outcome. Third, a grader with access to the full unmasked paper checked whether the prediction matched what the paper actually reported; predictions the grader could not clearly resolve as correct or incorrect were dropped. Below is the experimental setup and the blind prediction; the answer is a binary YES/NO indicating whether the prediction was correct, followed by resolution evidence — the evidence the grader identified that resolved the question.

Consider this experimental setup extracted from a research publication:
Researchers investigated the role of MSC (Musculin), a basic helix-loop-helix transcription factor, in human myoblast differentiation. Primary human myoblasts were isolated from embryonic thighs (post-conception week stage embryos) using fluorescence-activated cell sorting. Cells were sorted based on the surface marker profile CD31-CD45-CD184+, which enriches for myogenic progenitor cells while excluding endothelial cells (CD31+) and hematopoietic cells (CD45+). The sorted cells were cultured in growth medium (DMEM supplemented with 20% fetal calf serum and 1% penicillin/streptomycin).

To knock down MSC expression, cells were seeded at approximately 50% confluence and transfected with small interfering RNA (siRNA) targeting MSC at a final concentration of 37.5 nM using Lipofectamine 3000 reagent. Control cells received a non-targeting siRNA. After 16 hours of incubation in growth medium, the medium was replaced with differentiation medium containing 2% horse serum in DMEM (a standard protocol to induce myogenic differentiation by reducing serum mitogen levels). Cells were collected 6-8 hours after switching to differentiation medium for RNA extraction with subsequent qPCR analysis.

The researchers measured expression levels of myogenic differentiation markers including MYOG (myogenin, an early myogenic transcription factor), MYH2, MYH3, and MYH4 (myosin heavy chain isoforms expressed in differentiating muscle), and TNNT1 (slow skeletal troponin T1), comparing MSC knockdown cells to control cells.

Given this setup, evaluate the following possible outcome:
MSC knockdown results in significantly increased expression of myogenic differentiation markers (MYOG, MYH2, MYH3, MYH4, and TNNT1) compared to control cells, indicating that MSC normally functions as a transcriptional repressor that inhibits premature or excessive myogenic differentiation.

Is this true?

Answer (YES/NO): YES